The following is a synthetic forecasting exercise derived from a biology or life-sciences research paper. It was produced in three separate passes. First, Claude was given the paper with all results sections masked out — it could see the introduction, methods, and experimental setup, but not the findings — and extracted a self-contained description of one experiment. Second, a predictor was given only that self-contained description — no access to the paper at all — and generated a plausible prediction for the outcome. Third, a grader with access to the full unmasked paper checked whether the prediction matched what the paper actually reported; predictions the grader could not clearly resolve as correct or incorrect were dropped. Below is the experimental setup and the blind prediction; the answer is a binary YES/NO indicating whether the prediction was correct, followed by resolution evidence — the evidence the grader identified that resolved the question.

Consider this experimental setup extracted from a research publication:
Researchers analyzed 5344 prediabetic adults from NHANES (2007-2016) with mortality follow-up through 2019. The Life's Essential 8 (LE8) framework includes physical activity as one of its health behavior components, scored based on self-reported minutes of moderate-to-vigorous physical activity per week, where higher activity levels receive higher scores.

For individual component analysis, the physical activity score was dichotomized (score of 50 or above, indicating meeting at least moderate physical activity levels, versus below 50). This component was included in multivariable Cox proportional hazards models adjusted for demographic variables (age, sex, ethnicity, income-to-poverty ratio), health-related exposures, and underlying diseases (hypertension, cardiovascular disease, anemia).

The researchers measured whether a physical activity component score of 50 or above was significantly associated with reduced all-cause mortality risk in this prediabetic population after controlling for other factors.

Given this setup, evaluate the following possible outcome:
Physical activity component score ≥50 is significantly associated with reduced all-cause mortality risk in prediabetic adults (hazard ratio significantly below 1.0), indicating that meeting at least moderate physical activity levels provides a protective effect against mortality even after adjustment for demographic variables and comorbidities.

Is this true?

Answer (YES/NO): YES